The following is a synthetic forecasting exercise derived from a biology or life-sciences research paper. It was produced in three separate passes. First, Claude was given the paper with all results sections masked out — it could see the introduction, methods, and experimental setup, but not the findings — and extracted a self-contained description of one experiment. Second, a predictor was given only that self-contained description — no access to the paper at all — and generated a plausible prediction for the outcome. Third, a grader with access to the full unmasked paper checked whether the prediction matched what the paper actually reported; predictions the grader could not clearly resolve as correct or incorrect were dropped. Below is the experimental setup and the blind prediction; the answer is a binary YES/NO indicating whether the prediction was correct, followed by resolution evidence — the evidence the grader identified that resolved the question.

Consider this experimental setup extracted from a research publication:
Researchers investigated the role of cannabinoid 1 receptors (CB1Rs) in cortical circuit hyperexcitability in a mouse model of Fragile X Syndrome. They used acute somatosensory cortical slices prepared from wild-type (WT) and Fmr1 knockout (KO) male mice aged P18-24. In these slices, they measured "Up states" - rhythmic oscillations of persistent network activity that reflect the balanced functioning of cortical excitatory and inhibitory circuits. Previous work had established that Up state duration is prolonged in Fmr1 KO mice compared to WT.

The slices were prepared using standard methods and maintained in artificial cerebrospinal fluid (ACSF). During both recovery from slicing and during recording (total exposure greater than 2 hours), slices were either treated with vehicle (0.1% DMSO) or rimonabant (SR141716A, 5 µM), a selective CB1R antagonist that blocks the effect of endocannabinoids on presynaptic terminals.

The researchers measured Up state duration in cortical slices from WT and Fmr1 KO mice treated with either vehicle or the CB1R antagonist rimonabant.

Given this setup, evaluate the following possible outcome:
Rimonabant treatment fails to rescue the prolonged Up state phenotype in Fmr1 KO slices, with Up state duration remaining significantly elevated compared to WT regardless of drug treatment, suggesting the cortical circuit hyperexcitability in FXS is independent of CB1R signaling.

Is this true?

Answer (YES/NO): NO